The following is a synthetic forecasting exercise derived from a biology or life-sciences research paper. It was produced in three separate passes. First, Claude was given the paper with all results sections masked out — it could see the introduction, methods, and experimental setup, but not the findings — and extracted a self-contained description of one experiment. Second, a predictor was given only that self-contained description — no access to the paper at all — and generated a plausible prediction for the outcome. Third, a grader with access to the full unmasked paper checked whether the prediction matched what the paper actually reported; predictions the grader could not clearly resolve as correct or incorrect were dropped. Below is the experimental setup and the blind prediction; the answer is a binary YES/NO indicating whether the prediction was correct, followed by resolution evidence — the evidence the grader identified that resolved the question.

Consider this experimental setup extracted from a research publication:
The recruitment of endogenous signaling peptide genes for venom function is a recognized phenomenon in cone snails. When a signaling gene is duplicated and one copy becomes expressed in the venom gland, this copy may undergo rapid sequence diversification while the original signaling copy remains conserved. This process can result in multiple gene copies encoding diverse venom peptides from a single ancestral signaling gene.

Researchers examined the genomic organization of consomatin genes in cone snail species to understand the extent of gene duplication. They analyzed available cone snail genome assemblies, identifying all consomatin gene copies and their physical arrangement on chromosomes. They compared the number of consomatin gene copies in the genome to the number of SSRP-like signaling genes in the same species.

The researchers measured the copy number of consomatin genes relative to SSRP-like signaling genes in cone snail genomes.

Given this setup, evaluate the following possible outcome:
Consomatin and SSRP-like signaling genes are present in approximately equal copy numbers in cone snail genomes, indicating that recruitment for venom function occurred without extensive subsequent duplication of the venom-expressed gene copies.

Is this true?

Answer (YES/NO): NO